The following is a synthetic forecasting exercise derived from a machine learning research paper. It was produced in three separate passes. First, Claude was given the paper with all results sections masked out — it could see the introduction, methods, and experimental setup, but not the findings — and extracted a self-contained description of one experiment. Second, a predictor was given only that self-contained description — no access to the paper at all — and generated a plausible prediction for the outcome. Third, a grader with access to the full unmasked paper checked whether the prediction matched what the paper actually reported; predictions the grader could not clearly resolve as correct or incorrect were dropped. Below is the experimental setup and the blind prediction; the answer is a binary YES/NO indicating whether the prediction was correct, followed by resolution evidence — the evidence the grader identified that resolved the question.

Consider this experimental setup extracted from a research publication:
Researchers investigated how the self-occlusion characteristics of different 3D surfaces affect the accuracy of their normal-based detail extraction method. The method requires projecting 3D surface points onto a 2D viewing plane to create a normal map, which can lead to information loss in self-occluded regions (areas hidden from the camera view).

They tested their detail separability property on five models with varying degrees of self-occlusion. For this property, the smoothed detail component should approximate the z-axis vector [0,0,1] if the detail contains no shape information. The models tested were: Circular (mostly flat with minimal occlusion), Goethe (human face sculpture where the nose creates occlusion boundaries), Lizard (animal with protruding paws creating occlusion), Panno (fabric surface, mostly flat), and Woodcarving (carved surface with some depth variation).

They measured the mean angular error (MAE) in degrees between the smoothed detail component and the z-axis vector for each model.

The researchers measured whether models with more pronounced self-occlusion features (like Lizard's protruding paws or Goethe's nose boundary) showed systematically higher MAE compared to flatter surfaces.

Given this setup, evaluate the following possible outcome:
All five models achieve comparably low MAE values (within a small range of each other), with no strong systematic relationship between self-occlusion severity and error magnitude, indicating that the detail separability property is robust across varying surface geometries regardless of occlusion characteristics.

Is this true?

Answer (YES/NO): NO